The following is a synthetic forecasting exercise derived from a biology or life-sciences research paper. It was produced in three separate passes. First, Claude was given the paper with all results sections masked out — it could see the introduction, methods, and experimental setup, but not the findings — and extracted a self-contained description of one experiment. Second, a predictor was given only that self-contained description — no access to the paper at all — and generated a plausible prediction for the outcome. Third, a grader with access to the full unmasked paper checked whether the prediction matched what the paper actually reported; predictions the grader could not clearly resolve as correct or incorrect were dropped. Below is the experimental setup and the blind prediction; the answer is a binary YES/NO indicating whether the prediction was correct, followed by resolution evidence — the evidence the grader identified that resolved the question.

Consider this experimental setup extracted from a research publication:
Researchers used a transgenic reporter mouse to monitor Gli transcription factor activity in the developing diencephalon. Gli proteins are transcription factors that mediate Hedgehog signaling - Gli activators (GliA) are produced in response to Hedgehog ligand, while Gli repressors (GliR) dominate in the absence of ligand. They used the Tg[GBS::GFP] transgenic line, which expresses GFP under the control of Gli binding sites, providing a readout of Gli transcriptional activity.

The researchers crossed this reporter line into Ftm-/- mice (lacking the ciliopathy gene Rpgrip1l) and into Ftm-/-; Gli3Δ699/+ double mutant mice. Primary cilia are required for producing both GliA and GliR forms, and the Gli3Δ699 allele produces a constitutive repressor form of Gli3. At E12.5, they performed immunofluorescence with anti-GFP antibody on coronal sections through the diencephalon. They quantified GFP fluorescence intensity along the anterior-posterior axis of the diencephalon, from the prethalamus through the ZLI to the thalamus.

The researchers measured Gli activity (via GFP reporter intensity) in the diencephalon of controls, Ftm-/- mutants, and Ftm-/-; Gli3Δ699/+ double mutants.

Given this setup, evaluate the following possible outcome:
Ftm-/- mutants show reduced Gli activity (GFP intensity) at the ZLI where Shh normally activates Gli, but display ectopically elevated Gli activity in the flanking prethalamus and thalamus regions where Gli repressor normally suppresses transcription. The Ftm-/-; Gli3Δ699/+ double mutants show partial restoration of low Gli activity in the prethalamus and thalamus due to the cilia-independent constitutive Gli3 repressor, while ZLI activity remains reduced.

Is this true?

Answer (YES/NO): YES